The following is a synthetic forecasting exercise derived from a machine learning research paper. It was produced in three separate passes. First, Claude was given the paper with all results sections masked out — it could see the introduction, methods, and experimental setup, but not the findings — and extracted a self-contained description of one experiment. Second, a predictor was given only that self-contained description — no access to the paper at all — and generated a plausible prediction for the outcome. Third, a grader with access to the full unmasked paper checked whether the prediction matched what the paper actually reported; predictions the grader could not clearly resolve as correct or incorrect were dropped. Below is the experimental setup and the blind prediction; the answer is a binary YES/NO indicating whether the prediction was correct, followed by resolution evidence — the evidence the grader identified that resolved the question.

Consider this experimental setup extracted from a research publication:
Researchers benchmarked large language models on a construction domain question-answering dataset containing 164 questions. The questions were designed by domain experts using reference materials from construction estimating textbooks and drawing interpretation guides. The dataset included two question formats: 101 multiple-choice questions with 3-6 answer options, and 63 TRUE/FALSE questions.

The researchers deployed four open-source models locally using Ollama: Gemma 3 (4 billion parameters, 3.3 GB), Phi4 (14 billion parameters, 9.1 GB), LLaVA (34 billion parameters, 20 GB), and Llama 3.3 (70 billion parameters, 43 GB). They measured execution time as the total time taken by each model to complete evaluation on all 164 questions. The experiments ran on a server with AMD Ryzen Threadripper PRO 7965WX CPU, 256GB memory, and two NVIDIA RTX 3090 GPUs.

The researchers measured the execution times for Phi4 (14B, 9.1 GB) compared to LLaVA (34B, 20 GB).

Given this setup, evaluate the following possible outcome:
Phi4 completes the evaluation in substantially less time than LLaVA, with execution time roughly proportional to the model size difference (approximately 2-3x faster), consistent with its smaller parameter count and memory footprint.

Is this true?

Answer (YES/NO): NO